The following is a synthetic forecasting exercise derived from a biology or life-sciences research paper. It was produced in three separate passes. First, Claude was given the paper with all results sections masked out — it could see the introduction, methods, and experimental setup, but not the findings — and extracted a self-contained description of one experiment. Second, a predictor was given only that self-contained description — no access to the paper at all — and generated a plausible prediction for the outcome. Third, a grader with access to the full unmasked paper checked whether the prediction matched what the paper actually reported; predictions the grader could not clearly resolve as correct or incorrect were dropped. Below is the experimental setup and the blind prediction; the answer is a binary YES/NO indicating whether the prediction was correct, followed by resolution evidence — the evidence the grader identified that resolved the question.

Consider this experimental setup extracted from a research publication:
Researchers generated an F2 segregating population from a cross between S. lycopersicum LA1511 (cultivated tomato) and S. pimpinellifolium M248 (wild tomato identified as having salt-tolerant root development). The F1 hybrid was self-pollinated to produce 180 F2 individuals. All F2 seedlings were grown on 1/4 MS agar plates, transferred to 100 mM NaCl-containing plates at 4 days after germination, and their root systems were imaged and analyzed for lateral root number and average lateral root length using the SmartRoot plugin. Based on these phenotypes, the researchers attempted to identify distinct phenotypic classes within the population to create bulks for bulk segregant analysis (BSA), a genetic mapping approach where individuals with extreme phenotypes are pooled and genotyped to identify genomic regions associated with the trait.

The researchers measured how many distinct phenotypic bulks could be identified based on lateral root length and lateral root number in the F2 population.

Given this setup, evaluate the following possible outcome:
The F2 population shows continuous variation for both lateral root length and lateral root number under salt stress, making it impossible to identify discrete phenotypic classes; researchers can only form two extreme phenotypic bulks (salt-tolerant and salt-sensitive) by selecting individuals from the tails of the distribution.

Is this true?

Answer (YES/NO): NO